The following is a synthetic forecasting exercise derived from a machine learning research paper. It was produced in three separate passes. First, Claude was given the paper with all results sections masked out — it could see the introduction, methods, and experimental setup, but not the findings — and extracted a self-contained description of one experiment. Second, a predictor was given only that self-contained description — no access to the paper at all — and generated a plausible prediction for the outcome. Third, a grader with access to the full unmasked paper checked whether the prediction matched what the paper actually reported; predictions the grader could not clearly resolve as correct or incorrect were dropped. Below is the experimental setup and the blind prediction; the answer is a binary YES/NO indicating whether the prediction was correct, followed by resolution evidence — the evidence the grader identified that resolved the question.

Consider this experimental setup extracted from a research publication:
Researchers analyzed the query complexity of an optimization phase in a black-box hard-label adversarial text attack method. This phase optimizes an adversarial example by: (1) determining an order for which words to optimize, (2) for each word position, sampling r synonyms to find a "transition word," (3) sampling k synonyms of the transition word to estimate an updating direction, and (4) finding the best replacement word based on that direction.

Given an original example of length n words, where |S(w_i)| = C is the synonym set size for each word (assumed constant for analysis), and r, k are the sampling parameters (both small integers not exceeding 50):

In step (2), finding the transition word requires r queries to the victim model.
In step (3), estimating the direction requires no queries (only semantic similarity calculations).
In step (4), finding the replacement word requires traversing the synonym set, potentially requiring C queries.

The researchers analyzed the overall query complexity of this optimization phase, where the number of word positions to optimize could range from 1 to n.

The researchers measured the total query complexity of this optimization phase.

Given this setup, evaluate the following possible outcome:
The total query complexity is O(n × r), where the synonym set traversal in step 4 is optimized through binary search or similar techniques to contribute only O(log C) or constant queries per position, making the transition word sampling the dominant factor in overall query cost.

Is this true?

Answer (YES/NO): NO